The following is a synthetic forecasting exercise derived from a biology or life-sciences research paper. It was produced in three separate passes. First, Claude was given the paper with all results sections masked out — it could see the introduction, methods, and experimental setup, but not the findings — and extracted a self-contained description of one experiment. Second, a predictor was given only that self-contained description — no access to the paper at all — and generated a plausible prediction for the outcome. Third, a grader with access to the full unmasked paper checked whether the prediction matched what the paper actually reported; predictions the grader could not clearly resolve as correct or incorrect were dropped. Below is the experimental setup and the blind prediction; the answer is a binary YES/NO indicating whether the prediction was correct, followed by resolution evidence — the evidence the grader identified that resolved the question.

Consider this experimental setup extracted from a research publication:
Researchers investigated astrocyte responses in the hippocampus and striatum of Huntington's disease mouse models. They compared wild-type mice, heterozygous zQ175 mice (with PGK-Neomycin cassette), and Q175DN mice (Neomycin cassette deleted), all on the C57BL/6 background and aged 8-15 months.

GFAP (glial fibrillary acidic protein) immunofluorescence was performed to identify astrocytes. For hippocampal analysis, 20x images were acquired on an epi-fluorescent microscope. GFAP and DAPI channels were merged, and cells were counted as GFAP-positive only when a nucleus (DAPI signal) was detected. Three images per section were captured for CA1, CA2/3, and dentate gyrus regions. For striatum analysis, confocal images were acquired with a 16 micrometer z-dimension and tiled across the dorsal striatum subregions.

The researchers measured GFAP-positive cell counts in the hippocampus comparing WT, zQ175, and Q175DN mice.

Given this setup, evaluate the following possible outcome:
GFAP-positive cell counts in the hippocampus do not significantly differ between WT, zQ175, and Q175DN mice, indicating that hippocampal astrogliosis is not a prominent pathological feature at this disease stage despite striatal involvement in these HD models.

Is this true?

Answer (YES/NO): YES